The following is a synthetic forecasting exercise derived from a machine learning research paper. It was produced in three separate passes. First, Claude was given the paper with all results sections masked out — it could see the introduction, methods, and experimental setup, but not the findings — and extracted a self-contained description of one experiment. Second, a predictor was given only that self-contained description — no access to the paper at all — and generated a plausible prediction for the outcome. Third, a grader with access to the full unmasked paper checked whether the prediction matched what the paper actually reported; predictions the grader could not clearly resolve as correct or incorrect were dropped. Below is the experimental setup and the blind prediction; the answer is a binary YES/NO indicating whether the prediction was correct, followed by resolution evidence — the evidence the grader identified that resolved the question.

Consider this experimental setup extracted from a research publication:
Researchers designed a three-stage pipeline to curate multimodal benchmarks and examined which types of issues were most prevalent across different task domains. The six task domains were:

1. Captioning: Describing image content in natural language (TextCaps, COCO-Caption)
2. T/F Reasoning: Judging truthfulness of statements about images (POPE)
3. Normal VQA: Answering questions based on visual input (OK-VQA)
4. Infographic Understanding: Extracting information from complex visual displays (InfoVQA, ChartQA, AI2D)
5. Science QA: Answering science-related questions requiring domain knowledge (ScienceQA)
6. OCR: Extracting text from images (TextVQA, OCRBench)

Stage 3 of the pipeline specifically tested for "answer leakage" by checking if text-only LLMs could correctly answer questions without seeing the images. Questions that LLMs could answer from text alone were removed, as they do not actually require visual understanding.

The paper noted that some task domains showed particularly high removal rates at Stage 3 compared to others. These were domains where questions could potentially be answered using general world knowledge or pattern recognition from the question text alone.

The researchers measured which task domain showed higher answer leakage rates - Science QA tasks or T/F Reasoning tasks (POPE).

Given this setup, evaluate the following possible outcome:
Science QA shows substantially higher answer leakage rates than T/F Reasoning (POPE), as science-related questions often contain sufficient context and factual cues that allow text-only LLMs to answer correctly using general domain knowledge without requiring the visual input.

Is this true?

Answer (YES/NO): YES